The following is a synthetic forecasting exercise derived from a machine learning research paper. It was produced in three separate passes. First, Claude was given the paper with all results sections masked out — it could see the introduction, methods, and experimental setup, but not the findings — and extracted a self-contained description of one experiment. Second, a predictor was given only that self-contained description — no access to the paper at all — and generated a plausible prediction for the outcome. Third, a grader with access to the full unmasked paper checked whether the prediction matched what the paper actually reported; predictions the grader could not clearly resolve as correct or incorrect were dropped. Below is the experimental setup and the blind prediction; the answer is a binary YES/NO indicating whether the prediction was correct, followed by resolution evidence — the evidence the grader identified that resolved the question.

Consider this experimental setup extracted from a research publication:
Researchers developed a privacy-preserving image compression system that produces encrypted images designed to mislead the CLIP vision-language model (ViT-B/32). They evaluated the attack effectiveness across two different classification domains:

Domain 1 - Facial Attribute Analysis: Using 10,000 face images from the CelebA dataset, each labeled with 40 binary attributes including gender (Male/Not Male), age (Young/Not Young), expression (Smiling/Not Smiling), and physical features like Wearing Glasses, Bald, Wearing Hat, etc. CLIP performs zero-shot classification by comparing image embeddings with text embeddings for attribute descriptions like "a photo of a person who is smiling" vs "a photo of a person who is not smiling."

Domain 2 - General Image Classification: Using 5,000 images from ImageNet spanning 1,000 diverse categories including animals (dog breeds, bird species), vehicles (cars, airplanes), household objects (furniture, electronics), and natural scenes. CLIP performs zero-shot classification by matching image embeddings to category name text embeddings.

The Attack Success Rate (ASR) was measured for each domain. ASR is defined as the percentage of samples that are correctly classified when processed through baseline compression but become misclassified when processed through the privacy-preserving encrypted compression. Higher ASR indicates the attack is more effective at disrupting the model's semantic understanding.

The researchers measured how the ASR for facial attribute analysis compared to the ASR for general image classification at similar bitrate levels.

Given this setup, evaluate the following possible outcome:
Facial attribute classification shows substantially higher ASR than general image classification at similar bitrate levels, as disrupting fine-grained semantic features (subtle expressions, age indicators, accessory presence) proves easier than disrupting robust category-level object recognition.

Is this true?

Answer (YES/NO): NO